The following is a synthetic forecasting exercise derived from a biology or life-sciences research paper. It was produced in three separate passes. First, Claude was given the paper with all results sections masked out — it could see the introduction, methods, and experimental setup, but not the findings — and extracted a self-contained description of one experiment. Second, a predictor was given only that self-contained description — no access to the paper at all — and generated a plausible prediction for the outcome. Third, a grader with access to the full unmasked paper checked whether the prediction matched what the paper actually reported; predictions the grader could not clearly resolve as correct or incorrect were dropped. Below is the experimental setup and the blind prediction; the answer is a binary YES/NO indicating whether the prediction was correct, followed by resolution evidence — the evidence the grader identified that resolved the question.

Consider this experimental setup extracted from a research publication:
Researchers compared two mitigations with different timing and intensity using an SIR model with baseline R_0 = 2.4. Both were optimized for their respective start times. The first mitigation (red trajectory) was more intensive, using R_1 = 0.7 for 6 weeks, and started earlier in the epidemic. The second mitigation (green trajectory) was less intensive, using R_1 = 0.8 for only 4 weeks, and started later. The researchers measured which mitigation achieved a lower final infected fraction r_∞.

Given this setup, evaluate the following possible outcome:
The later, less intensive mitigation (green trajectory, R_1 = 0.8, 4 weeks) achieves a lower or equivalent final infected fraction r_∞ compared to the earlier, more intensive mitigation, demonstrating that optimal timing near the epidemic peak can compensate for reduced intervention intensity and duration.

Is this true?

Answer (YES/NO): YES